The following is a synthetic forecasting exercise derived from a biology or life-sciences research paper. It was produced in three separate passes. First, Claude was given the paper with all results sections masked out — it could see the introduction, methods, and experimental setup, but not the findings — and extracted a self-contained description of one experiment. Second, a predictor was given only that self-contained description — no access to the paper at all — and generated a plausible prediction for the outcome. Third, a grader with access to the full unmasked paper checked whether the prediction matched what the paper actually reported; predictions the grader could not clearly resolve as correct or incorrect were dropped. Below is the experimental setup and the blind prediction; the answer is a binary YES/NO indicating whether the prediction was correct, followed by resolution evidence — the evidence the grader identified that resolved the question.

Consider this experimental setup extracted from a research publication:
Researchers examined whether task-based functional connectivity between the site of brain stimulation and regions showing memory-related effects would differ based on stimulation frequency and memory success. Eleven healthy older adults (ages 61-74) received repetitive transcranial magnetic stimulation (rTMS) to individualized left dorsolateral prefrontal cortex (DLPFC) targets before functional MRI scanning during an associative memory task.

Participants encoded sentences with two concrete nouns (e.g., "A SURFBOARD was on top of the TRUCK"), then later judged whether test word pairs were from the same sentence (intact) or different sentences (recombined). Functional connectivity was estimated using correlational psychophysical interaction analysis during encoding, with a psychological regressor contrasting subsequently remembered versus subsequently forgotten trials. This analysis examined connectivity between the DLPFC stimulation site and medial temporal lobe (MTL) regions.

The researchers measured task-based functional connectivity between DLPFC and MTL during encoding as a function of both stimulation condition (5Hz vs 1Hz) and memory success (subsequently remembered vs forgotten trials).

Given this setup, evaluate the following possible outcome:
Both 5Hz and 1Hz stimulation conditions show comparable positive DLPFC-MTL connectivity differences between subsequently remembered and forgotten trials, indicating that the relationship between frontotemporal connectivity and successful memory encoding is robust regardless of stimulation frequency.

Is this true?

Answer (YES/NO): NO